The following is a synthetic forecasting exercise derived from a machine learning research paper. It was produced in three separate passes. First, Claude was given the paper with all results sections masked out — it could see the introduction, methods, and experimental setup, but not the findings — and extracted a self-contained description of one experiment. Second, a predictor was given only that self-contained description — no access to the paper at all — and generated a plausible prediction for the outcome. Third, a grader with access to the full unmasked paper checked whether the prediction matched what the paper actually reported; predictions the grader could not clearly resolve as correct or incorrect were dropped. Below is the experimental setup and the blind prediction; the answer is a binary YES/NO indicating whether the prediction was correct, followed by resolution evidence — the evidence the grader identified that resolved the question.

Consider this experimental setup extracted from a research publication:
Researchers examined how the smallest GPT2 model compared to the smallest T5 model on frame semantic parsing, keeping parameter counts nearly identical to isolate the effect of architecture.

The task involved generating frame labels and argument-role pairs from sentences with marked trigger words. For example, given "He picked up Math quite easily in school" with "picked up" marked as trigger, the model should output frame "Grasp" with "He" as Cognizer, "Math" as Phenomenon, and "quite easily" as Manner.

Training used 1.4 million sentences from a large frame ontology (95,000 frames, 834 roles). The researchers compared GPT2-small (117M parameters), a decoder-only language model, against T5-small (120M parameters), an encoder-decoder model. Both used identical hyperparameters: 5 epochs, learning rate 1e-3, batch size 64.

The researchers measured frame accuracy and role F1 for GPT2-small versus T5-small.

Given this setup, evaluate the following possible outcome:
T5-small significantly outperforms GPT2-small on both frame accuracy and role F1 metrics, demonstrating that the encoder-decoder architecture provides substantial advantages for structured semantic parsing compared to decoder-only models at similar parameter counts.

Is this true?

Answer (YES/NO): YES